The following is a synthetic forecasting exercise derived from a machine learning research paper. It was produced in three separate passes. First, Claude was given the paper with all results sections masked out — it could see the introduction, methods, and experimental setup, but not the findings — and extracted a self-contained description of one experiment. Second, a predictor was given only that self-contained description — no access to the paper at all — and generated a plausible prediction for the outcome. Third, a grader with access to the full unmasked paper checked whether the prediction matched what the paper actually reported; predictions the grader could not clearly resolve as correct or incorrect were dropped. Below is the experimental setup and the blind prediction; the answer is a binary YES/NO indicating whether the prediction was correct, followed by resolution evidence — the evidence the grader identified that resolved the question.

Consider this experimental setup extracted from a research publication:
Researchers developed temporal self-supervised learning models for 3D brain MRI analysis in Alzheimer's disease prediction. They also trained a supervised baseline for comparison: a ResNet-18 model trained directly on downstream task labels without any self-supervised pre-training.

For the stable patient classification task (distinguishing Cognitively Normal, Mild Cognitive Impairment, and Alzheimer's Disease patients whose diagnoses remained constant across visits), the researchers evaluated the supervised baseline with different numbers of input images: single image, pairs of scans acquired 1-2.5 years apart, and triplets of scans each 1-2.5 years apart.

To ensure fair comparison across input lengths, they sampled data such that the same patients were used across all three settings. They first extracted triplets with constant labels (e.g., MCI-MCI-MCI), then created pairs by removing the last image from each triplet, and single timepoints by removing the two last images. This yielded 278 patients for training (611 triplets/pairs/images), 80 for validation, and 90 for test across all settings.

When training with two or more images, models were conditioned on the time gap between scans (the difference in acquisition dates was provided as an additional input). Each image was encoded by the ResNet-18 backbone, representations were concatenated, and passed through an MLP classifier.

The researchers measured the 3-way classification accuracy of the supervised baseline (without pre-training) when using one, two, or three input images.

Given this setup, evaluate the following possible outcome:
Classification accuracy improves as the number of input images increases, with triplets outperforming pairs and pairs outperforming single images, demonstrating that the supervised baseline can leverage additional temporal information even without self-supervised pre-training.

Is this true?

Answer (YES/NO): YES